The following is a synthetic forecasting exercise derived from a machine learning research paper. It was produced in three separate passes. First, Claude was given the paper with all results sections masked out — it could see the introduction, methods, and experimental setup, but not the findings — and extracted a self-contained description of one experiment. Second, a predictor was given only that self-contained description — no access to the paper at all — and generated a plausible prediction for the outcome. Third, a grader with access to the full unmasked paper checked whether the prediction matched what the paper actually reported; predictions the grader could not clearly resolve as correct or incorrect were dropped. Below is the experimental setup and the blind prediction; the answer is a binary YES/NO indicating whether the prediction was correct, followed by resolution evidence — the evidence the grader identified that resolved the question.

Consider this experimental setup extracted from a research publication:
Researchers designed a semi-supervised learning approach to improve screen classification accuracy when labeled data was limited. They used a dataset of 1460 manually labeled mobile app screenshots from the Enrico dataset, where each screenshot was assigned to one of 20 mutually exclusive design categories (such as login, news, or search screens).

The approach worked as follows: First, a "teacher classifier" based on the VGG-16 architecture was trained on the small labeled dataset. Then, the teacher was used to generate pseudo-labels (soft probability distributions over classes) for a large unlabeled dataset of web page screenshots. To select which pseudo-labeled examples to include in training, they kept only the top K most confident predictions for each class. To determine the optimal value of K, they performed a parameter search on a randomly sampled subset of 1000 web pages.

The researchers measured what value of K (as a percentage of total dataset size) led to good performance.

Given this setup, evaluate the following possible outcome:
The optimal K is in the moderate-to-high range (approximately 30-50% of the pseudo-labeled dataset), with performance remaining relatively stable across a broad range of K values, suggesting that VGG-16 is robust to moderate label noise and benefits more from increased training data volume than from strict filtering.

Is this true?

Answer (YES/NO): NO